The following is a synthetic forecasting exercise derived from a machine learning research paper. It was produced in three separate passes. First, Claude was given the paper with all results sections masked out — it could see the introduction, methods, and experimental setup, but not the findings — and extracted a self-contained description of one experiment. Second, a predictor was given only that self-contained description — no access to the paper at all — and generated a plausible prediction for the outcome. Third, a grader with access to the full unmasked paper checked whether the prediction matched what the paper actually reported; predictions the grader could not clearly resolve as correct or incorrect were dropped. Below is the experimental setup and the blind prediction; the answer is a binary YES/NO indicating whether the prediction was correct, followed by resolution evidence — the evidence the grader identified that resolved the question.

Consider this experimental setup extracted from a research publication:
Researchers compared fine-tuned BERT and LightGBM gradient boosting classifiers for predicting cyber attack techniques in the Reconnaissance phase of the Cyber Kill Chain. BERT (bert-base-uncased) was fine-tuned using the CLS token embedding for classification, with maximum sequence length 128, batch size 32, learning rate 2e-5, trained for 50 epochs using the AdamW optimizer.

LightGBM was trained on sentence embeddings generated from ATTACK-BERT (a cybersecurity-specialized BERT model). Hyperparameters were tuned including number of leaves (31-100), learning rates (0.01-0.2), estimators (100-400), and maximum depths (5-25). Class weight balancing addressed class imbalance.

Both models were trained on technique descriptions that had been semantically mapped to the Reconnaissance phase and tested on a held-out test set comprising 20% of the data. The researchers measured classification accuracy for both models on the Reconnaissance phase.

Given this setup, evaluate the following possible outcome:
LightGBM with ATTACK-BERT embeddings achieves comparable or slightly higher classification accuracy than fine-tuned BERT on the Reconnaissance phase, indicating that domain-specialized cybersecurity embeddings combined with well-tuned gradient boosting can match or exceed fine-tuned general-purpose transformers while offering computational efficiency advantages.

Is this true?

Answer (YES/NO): NO